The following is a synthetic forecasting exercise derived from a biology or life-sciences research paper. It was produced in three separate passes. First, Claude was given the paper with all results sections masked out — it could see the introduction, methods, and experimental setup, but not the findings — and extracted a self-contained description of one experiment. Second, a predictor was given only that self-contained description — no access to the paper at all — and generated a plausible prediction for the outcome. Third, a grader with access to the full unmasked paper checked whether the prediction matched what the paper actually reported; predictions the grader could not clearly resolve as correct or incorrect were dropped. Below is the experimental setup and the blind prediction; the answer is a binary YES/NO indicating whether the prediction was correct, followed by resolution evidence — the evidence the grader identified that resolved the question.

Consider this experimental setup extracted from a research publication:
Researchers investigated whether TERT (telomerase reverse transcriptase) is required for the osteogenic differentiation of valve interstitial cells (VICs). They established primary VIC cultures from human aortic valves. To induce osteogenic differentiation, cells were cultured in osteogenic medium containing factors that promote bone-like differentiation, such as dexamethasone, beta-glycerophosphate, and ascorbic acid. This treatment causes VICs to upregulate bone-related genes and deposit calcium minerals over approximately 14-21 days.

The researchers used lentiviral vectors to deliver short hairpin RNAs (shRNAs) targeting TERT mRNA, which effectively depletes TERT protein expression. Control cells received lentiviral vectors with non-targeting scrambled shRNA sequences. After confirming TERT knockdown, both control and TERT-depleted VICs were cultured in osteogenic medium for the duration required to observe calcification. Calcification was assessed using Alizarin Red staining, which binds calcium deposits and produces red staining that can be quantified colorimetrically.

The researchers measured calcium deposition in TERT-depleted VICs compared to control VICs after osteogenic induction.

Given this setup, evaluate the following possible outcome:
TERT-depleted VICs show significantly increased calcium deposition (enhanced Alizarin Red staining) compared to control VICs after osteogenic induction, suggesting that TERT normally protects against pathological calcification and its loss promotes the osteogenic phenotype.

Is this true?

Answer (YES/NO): NO